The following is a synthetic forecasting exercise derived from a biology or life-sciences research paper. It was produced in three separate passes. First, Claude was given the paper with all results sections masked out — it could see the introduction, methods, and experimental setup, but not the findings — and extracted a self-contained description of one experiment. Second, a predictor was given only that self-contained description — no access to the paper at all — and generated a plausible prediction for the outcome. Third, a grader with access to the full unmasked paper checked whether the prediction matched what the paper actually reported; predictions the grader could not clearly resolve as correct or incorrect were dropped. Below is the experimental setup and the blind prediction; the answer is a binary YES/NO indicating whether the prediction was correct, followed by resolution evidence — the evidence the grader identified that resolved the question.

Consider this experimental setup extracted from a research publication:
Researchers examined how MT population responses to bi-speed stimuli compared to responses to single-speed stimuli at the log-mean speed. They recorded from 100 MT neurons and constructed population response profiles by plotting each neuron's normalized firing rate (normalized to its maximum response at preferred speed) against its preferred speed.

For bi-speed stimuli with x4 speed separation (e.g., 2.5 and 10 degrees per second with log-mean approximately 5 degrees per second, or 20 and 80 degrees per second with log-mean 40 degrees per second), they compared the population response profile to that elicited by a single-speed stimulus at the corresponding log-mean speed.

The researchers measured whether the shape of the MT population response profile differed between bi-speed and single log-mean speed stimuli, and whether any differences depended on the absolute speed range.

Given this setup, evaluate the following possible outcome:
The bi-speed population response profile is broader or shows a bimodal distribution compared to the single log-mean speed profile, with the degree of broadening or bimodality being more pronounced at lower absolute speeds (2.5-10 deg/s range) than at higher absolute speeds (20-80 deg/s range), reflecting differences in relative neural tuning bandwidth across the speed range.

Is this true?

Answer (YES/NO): NO